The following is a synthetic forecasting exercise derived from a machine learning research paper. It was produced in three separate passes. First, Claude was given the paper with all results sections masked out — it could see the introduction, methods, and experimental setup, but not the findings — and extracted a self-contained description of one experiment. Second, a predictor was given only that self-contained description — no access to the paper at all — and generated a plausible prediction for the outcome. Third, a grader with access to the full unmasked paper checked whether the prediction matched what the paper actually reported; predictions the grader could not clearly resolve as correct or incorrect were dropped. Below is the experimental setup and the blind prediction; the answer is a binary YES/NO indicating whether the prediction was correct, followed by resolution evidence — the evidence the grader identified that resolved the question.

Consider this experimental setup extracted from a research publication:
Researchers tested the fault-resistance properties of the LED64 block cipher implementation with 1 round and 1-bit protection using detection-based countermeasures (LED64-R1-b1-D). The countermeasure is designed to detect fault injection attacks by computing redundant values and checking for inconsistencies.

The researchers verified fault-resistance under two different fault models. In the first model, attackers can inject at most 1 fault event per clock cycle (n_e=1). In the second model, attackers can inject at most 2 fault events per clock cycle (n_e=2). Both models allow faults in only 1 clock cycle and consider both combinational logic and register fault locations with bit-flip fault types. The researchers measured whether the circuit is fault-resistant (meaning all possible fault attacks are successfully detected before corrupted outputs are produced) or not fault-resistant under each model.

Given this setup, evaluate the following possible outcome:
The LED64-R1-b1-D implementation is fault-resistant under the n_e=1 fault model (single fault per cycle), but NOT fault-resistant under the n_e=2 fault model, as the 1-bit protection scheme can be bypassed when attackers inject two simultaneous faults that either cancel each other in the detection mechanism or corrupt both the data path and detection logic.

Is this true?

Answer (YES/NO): YES